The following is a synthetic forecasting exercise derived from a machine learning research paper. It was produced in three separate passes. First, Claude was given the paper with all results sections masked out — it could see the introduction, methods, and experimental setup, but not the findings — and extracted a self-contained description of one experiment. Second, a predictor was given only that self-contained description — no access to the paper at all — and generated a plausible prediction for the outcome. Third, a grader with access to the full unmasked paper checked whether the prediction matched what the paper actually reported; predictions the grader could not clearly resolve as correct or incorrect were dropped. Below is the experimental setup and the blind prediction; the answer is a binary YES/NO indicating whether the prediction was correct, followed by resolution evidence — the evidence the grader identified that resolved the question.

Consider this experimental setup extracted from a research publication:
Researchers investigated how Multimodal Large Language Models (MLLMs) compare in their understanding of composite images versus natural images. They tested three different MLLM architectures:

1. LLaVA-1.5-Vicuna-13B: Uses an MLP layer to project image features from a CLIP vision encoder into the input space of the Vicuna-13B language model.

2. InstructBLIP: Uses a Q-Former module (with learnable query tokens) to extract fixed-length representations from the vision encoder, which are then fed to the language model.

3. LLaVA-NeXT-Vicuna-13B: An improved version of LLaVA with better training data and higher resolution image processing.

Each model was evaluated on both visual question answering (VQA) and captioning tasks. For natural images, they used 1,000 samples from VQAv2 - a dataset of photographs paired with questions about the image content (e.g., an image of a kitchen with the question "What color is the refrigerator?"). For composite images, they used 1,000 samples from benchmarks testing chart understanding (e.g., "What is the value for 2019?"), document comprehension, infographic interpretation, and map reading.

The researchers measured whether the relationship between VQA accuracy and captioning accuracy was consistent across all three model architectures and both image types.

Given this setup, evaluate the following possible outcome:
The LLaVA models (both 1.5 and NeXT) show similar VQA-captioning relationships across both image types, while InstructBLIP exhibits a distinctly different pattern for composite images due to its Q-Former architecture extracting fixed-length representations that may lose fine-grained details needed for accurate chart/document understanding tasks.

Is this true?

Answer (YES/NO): NO